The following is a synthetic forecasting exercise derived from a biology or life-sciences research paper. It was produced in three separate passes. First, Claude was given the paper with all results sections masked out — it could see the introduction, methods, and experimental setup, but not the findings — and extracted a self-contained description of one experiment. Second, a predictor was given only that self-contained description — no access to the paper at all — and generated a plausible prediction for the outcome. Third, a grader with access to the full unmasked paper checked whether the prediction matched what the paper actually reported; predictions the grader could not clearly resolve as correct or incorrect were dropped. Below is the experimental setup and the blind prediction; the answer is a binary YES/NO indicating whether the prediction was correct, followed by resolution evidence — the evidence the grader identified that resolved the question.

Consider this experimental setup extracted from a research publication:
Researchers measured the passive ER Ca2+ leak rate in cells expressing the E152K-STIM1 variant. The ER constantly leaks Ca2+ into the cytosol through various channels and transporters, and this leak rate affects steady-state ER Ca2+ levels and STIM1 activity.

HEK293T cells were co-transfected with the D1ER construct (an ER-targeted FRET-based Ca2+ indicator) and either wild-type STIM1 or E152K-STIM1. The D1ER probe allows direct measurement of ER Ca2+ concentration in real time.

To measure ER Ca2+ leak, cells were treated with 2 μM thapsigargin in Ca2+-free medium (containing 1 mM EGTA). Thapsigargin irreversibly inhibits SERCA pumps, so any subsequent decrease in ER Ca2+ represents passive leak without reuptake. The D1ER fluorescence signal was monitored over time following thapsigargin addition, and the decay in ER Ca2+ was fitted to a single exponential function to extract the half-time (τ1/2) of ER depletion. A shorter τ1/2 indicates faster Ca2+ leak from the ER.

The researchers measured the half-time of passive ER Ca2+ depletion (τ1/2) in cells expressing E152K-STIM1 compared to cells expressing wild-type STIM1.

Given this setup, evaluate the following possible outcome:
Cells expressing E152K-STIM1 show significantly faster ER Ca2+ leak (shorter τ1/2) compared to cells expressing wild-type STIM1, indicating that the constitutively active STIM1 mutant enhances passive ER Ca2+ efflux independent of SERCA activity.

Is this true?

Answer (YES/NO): NO